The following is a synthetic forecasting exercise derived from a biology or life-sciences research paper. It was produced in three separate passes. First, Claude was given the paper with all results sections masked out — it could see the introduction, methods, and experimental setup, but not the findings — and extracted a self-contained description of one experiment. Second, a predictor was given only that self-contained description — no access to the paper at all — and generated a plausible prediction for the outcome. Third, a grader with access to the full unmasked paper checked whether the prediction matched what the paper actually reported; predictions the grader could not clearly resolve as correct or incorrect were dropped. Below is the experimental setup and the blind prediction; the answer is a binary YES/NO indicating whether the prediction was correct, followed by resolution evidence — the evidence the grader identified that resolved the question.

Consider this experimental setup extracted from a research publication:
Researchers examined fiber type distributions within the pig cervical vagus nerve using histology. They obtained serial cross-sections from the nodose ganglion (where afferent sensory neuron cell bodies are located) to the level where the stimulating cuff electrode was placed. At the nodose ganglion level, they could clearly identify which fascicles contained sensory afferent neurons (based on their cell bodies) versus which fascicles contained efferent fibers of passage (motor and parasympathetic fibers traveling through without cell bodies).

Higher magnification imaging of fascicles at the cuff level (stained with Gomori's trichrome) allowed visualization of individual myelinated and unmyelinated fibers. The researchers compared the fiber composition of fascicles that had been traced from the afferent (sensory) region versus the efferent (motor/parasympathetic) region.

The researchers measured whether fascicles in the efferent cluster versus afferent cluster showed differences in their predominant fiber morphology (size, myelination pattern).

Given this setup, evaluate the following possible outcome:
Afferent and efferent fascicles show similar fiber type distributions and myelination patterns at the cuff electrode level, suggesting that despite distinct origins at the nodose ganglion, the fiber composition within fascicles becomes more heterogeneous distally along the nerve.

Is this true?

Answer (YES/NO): NO